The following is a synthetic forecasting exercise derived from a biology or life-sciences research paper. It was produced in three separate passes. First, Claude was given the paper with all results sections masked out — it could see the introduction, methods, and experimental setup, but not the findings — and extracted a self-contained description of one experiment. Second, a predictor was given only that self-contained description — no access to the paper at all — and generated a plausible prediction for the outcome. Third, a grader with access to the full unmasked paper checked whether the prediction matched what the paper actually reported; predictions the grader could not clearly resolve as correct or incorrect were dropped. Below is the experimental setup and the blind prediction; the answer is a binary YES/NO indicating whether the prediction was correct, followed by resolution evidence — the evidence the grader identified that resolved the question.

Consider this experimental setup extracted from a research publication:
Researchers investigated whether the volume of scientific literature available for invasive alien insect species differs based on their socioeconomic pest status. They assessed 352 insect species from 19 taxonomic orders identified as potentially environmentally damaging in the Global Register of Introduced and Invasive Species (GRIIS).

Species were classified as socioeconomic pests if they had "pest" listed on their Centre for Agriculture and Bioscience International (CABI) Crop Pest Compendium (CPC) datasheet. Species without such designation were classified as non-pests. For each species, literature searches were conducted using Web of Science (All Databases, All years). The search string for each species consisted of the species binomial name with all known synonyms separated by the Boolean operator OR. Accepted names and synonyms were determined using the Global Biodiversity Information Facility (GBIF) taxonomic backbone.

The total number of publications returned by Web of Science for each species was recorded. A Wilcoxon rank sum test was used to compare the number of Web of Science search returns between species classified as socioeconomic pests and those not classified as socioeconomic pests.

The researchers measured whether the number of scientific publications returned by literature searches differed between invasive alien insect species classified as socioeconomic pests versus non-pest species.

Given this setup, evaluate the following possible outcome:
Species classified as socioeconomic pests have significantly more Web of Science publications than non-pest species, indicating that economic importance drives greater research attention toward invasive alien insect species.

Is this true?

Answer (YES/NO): YES